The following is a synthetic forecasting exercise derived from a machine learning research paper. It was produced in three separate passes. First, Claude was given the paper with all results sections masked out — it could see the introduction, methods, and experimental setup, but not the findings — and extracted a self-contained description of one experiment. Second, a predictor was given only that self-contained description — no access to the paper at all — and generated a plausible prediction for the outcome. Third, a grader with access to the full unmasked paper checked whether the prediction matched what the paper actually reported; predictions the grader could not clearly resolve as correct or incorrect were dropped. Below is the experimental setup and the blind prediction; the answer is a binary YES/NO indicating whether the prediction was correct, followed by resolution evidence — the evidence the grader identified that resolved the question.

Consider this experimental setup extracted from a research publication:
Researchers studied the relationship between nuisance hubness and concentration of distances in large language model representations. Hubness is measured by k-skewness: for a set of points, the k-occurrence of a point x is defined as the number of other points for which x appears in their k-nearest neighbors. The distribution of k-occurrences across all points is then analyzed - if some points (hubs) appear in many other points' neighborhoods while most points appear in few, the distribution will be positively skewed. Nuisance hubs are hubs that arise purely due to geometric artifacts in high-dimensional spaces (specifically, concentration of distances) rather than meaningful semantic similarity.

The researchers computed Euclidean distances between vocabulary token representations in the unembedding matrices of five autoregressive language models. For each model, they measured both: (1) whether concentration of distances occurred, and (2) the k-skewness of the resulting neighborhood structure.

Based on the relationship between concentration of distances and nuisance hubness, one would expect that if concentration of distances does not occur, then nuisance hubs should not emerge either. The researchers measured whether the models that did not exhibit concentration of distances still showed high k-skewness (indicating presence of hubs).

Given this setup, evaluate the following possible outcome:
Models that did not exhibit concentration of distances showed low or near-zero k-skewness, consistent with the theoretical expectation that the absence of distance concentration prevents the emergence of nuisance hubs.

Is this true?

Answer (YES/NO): NO